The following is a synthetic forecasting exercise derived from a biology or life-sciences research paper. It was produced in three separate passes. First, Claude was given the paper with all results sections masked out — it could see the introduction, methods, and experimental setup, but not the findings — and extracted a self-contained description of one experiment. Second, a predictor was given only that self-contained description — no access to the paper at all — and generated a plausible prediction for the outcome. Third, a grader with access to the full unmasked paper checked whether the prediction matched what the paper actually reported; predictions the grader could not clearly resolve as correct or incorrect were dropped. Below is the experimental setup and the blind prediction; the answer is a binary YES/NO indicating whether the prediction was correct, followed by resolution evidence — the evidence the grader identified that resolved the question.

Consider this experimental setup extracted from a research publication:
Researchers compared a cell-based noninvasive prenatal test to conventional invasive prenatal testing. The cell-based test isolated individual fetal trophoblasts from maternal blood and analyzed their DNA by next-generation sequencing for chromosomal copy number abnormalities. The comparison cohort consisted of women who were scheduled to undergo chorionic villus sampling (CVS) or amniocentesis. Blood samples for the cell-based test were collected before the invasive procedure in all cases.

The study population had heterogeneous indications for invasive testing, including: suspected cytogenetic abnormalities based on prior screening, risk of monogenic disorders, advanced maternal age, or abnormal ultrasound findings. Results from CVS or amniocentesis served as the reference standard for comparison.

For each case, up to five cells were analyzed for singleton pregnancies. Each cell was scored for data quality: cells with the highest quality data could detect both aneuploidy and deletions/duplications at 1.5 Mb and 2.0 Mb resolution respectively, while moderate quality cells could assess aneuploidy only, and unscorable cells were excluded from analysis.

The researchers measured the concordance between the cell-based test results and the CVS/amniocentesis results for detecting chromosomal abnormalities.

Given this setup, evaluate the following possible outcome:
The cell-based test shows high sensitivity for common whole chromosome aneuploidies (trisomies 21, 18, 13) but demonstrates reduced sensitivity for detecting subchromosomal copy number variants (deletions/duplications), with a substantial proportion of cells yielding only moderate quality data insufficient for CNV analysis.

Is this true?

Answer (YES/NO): NO